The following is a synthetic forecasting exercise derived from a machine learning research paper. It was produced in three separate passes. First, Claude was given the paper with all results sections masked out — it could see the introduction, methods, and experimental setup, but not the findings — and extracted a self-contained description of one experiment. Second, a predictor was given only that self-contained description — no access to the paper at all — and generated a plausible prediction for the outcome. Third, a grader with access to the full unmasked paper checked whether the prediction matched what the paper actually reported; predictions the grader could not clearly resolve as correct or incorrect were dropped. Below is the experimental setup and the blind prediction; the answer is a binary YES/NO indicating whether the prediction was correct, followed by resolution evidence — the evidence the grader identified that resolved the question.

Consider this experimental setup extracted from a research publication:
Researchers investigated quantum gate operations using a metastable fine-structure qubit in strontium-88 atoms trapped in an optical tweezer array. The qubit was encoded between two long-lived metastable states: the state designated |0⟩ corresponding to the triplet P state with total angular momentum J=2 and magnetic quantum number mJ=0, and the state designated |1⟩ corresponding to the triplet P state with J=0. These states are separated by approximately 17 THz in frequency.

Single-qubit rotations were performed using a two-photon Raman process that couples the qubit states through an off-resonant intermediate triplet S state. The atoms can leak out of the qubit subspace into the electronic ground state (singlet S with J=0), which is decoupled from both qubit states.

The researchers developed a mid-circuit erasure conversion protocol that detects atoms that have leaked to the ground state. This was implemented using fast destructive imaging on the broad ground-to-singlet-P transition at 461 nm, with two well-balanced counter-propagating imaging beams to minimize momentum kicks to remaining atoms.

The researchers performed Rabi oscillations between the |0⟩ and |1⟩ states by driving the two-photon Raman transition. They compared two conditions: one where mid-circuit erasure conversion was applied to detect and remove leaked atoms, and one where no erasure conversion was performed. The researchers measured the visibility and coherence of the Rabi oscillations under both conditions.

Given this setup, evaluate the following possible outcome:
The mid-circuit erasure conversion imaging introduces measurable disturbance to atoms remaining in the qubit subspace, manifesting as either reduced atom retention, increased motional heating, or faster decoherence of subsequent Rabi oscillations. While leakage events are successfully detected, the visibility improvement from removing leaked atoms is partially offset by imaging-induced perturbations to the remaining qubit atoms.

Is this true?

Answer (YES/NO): NO